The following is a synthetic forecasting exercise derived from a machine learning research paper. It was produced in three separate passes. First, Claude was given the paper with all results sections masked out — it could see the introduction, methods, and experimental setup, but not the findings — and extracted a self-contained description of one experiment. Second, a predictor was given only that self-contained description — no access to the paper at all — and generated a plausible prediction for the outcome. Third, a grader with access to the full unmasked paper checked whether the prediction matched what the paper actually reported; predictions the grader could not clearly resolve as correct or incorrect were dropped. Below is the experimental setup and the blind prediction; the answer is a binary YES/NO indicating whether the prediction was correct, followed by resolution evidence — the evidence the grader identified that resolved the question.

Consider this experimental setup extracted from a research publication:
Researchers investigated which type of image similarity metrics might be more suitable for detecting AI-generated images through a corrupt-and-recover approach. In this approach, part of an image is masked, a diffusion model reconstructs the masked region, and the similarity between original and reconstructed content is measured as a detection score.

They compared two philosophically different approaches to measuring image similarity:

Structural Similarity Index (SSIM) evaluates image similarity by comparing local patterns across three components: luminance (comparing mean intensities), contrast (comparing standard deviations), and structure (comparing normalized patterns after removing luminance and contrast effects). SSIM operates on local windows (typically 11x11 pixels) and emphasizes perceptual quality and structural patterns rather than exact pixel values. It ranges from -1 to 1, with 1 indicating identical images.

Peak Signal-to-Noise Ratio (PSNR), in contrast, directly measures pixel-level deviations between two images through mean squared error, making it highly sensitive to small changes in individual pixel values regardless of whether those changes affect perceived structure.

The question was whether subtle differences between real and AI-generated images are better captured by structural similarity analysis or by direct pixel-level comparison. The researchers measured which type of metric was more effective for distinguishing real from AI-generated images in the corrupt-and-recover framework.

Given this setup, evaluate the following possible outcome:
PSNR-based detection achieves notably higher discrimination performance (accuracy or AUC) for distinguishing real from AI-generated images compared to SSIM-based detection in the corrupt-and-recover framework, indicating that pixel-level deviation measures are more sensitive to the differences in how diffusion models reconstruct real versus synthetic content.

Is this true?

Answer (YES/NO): YES